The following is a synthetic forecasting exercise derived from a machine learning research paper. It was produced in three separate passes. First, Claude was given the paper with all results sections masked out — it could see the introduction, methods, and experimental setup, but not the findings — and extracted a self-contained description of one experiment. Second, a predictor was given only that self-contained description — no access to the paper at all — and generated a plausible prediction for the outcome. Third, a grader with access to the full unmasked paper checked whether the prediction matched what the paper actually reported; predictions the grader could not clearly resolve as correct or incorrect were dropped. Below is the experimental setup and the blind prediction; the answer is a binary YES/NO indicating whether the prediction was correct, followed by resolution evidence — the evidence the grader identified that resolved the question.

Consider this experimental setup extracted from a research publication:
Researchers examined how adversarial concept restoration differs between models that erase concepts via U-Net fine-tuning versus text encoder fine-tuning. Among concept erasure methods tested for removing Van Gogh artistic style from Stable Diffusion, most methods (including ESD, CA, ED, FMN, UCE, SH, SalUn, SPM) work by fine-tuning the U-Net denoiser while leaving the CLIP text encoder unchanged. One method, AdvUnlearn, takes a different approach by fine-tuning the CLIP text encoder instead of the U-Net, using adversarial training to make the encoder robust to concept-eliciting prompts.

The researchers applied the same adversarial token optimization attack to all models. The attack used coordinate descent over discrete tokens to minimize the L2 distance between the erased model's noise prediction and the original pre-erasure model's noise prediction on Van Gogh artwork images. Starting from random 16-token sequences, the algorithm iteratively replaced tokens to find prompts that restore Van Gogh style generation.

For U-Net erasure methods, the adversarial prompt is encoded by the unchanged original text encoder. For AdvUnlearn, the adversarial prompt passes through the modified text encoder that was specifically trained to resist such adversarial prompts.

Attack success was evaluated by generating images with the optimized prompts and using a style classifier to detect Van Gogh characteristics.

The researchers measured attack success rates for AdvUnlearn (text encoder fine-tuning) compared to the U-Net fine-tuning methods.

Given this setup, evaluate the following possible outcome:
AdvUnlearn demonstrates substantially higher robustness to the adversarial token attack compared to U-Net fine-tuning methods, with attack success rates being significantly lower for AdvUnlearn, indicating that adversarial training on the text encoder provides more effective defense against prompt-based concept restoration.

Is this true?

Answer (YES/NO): NO